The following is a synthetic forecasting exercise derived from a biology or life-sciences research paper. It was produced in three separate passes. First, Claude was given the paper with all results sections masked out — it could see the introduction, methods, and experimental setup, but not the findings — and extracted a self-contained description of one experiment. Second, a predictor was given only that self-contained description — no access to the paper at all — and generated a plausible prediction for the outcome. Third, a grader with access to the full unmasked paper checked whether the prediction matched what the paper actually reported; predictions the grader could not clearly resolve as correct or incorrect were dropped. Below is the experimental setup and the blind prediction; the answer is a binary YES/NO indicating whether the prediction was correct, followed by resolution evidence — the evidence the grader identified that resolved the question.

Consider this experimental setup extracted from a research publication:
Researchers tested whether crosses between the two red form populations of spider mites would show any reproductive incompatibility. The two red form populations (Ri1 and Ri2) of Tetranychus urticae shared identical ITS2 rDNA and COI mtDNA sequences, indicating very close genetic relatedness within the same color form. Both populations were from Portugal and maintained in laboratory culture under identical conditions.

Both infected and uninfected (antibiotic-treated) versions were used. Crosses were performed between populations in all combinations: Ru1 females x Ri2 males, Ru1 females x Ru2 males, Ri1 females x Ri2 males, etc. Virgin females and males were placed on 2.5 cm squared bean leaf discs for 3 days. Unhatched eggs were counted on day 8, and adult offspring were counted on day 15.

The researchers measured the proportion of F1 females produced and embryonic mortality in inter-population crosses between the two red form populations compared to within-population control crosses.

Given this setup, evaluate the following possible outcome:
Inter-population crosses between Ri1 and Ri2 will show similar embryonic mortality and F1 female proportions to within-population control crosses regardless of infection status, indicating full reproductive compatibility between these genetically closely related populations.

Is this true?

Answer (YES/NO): NO